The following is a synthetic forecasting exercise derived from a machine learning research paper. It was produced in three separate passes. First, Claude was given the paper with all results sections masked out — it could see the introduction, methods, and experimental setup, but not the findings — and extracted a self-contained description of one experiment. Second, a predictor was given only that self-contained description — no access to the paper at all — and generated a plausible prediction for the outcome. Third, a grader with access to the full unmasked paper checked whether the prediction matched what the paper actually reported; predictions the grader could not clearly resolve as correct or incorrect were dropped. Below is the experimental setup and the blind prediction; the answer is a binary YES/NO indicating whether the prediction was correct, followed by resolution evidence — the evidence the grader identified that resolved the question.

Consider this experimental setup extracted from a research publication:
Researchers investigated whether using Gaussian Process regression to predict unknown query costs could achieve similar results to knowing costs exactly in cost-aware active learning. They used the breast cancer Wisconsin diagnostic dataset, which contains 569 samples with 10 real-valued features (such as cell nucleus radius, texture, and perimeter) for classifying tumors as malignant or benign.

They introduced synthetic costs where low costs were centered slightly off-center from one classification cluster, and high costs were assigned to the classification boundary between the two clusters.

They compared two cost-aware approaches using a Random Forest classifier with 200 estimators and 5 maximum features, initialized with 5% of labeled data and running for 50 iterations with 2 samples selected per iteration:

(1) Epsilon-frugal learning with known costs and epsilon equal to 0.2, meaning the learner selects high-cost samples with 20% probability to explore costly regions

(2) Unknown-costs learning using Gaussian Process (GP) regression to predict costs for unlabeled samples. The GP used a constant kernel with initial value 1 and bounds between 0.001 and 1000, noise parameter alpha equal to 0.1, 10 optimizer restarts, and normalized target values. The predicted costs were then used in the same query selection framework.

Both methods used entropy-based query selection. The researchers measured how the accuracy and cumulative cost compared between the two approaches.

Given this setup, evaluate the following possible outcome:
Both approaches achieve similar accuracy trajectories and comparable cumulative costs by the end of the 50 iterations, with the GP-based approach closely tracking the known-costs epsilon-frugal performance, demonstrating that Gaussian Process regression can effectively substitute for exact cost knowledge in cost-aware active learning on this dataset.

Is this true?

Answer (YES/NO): YES